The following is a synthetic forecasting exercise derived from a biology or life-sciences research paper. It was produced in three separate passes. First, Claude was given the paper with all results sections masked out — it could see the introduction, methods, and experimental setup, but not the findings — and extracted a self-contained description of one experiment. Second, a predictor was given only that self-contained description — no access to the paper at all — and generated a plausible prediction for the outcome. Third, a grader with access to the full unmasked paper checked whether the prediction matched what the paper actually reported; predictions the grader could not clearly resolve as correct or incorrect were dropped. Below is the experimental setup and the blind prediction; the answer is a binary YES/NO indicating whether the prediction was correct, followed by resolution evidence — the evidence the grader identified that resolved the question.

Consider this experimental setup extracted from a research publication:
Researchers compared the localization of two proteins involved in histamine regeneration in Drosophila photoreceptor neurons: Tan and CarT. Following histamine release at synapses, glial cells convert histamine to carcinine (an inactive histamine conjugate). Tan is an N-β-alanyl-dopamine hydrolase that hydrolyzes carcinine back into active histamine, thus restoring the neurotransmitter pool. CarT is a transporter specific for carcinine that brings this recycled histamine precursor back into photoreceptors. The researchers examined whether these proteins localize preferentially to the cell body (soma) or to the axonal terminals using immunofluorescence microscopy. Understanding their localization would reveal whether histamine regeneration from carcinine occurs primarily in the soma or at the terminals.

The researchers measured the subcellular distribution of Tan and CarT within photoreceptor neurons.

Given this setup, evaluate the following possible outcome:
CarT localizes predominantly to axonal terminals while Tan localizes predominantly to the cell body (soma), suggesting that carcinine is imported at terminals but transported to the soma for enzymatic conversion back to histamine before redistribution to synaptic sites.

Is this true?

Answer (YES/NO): NO